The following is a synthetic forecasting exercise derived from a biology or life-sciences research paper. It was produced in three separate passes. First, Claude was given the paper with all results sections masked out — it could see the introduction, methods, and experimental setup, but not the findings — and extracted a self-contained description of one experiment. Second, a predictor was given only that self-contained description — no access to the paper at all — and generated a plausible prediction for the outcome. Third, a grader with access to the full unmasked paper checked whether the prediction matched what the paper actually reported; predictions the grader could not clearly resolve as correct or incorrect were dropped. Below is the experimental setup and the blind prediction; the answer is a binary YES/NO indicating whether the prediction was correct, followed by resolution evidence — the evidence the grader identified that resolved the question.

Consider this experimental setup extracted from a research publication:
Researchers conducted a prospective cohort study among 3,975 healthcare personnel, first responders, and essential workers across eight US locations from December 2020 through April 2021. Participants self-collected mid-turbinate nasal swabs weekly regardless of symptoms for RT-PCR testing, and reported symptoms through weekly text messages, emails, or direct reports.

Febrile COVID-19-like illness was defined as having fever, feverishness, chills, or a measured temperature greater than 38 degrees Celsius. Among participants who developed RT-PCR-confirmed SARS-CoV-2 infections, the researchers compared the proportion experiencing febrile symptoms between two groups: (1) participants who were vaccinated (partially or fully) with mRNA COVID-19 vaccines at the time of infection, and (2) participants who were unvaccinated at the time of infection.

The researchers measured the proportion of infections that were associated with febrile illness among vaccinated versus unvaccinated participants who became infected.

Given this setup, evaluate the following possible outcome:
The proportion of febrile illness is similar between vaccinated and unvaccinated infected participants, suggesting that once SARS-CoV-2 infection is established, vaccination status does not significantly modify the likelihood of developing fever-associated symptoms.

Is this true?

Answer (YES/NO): NO